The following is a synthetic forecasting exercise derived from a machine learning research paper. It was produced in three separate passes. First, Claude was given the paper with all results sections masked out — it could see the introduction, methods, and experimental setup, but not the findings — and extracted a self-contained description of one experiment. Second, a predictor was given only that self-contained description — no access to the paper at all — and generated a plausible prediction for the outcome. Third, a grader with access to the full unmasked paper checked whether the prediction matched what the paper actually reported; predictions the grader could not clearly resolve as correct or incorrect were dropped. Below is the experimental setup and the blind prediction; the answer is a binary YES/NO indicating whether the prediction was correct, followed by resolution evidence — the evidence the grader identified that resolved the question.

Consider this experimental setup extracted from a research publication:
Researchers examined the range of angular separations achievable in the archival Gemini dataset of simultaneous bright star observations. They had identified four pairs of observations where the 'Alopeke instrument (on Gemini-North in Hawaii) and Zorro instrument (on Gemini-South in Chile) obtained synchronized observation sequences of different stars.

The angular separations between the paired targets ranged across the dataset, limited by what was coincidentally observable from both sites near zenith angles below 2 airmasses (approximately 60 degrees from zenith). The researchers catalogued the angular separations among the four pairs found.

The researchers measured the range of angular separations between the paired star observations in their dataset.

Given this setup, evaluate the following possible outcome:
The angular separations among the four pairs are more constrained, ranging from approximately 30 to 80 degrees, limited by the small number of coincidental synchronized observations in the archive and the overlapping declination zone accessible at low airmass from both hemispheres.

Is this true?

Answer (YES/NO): NO